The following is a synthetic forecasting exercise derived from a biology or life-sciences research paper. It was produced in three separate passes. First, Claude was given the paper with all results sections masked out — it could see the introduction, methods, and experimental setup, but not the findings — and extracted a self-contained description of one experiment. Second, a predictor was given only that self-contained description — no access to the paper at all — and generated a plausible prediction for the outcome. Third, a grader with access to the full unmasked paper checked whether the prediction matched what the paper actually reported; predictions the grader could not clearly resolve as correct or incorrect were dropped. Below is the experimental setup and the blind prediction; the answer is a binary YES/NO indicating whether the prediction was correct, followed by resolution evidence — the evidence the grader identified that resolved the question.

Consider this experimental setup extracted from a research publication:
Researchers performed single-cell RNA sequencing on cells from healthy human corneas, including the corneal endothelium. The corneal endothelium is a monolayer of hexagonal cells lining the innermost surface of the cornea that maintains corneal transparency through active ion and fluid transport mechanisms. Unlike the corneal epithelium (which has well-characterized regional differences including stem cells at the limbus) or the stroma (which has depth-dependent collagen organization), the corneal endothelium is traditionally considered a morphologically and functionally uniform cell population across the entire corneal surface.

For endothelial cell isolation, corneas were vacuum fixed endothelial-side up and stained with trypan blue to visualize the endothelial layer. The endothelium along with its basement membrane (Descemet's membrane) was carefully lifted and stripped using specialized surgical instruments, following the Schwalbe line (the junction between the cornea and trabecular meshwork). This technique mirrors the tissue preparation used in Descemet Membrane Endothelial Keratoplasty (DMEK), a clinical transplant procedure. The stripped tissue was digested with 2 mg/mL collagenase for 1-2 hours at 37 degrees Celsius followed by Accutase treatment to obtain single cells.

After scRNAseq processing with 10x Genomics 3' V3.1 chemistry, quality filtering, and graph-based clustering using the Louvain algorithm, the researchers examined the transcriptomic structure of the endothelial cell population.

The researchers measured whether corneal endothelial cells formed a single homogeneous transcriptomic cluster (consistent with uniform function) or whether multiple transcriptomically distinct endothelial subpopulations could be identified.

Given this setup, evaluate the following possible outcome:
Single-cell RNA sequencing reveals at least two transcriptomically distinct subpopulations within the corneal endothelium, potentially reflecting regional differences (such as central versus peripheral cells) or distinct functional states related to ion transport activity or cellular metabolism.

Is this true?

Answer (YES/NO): YES